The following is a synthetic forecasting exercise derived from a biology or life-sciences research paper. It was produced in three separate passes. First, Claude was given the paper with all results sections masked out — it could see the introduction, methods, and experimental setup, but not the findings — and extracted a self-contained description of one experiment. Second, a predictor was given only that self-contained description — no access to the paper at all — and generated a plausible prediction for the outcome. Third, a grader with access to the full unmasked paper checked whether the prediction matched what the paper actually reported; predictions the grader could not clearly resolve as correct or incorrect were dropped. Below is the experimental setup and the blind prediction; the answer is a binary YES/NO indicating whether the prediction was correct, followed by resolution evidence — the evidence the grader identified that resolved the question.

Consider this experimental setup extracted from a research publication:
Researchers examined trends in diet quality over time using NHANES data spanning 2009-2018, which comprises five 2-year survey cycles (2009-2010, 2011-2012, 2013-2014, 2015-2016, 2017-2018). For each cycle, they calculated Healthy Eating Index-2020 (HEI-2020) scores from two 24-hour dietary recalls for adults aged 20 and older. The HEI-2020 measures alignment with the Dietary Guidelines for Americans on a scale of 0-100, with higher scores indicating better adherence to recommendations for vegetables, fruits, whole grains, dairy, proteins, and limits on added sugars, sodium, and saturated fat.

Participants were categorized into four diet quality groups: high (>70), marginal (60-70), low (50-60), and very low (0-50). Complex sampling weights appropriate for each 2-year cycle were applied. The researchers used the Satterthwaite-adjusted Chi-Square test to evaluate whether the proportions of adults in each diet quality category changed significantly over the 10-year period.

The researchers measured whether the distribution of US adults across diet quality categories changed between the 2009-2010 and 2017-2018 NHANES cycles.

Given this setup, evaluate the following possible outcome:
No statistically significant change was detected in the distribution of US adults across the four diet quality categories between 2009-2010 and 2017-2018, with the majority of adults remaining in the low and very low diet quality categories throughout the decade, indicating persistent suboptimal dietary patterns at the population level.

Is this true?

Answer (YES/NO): YES